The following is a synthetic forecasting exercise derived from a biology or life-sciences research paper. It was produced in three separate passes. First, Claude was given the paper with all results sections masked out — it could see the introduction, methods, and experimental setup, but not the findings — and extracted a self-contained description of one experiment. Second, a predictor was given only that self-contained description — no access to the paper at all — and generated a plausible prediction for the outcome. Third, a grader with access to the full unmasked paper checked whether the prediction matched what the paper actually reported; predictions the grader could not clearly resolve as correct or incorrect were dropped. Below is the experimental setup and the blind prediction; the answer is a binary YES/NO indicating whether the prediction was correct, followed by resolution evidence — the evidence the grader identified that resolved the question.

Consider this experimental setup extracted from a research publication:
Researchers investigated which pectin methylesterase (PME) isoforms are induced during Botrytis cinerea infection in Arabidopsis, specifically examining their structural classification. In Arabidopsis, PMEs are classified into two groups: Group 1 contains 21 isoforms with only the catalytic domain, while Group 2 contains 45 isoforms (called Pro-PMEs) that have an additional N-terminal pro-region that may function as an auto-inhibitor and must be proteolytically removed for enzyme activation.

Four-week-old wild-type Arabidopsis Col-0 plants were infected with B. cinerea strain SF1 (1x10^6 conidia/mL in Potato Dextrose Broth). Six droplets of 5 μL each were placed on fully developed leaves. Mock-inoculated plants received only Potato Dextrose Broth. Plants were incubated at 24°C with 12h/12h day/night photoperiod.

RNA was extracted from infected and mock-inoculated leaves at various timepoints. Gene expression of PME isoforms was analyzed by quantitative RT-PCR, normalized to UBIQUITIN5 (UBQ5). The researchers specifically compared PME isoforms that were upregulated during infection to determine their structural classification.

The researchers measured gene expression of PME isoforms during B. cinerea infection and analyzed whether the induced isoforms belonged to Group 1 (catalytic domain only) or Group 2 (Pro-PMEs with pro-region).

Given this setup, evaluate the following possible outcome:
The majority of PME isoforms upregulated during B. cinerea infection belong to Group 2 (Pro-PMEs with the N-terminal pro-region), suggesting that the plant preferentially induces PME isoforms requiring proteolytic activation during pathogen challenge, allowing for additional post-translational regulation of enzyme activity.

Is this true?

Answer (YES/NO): YES